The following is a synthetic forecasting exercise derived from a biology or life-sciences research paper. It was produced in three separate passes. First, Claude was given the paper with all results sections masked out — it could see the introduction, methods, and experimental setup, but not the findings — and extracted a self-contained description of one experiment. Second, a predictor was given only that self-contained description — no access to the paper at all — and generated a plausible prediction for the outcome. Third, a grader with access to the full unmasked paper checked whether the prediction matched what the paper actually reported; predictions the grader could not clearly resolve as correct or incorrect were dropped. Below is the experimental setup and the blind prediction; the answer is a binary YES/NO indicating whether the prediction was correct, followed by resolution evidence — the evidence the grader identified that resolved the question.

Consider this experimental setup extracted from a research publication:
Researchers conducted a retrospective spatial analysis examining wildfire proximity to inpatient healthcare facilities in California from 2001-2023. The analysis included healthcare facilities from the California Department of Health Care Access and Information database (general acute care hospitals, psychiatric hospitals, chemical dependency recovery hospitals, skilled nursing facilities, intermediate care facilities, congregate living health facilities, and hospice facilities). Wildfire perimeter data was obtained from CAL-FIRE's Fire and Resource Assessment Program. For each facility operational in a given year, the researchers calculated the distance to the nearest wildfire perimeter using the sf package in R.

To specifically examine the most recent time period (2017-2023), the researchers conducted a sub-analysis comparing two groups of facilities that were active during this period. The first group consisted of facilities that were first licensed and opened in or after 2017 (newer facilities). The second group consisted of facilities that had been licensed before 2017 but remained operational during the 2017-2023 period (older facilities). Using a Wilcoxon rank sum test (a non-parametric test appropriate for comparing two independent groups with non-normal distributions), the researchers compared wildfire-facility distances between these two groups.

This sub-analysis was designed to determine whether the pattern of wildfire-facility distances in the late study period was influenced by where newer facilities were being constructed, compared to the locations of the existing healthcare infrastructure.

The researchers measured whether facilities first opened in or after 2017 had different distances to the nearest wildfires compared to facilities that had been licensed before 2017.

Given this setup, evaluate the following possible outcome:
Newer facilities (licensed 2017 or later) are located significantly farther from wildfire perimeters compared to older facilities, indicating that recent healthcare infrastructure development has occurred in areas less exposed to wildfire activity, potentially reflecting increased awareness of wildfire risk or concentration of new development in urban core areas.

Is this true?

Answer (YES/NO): NO